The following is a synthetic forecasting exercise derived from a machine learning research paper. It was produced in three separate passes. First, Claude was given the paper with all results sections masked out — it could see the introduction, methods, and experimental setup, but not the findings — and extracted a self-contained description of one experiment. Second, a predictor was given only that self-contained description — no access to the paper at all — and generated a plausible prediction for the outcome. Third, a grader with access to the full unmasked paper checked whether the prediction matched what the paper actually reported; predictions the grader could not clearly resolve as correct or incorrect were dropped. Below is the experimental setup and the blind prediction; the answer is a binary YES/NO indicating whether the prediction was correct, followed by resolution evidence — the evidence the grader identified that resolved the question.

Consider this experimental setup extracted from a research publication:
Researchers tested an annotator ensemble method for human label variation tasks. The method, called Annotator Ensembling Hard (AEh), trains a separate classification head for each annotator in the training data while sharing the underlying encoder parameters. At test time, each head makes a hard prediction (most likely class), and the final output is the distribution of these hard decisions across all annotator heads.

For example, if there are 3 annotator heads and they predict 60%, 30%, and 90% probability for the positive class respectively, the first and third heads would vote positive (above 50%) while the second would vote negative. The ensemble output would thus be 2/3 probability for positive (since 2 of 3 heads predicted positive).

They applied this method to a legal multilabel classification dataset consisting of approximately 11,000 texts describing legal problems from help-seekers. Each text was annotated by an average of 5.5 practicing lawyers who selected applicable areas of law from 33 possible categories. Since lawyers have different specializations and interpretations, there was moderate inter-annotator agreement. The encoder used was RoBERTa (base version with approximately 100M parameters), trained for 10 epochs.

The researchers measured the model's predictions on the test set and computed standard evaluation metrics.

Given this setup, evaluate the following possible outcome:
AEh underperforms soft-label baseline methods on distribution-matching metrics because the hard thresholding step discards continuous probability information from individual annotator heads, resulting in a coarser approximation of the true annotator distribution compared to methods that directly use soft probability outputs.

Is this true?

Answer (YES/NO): NO